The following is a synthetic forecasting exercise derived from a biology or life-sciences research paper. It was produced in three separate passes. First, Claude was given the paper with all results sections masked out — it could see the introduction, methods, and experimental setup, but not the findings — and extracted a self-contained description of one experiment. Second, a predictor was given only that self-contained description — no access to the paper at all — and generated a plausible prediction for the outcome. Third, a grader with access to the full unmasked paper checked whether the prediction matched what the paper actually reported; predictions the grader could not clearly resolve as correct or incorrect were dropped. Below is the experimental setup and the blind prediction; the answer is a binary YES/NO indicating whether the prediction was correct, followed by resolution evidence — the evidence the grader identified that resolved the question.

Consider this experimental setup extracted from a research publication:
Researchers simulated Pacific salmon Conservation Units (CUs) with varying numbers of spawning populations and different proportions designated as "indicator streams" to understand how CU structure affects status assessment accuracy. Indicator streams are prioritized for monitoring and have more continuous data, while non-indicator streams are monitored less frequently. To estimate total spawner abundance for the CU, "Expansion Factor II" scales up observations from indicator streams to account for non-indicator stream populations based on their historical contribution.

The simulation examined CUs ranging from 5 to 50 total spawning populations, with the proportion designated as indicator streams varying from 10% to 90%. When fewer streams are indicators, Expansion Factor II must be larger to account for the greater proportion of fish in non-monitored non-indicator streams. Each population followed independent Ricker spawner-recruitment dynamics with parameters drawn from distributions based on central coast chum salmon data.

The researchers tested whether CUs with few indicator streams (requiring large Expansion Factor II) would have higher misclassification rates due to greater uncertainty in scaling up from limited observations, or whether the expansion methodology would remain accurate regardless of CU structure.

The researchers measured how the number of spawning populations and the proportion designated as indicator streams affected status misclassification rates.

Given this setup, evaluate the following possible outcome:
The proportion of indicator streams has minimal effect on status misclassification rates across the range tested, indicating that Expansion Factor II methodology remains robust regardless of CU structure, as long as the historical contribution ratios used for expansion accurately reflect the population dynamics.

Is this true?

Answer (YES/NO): YES